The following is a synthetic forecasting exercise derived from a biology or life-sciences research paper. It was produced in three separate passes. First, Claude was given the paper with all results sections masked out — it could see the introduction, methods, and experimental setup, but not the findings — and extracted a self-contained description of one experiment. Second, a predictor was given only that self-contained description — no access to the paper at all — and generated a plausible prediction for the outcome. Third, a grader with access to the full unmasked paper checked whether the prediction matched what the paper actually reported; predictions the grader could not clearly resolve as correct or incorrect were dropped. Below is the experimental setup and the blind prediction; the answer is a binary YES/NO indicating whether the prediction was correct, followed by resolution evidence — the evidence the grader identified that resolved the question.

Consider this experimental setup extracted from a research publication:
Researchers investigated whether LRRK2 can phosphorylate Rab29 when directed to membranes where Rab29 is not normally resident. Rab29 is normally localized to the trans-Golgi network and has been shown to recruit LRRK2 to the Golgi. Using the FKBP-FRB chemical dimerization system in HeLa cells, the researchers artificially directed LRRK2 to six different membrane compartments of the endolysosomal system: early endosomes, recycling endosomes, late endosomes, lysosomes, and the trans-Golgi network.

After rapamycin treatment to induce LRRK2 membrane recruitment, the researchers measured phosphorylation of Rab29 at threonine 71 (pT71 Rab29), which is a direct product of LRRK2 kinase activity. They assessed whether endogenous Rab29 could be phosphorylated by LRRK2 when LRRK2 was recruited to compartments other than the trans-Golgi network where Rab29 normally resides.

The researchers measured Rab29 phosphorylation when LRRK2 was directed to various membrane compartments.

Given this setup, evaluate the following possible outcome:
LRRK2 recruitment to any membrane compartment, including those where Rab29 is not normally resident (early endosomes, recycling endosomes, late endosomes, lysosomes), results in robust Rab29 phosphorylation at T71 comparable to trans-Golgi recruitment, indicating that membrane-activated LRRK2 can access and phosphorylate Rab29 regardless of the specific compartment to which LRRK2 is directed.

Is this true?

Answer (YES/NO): YES